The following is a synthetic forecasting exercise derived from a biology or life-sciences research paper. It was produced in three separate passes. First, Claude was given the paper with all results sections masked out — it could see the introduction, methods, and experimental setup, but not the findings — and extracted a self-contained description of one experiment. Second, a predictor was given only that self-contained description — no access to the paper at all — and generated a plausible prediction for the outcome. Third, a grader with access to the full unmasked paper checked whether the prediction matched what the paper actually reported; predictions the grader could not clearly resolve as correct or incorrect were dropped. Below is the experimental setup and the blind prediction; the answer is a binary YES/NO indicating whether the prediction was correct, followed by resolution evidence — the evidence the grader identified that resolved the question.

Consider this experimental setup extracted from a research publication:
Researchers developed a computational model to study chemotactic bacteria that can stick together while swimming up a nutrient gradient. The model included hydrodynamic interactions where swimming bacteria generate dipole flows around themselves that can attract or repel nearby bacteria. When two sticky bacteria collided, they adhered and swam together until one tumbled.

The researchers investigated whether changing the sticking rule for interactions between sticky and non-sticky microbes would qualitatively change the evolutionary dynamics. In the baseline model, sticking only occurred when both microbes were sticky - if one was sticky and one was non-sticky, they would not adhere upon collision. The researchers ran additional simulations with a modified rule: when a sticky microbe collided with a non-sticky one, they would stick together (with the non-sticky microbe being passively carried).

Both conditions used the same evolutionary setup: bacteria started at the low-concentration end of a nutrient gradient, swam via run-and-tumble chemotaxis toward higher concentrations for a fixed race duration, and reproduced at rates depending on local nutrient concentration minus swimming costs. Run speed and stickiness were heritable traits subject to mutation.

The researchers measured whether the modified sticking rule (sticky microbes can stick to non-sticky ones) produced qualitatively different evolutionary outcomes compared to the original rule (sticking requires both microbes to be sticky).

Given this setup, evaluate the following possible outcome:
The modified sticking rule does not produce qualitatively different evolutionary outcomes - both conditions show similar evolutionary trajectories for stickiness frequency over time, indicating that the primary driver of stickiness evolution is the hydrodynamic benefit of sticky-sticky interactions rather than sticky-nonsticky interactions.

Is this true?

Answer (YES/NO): YES